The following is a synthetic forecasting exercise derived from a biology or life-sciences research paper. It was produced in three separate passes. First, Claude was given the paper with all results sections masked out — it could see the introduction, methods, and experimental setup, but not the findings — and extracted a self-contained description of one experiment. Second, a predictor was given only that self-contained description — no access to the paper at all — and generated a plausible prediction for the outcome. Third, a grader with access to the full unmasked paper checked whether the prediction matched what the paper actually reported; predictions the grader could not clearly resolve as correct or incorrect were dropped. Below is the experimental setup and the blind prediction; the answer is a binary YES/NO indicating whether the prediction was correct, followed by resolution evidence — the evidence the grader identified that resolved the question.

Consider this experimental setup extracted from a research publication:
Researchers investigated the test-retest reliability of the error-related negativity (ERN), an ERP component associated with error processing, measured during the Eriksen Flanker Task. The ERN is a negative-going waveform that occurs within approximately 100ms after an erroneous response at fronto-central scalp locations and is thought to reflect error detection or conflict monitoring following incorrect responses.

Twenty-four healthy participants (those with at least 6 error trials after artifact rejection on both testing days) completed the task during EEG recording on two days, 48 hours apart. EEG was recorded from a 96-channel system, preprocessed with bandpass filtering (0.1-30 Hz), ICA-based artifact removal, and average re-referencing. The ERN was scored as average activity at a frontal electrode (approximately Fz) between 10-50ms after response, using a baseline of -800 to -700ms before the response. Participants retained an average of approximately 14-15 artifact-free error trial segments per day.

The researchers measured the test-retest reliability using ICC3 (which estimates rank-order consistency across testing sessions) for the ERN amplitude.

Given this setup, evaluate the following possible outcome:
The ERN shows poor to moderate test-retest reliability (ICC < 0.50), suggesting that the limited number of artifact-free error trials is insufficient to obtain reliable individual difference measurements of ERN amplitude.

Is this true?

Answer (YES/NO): NO